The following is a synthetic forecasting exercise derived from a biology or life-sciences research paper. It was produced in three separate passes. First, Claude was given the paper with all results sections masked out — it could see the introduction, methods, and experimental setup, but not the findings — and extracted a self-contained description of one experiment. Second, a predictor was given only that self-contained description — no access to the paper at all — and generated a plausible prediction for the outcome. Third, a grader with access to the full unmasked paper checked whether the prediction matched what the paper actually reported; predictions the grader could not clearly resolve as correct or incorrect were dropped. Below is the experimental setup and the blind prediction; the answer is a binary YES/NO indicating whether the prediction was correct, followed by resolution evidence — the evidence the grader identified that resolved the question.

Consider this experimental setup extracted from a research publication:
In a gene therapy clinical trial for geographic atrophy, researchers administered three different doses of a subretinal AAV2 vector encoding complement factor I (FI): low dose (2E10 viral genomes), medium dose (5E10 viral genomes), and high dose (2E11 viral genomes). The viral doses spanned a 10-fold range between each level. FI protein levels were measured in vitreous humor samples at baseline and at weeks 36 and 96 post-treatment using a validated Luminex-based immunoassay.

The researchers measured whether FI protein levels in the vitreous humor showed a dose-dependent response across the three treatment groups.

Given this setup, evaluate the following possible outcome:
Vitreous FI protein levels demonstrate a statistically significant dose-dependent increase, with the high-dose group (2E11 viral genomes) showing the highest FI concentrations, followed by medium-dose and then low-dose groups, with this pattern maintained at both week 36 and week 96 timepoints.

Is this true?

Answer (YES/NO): NO